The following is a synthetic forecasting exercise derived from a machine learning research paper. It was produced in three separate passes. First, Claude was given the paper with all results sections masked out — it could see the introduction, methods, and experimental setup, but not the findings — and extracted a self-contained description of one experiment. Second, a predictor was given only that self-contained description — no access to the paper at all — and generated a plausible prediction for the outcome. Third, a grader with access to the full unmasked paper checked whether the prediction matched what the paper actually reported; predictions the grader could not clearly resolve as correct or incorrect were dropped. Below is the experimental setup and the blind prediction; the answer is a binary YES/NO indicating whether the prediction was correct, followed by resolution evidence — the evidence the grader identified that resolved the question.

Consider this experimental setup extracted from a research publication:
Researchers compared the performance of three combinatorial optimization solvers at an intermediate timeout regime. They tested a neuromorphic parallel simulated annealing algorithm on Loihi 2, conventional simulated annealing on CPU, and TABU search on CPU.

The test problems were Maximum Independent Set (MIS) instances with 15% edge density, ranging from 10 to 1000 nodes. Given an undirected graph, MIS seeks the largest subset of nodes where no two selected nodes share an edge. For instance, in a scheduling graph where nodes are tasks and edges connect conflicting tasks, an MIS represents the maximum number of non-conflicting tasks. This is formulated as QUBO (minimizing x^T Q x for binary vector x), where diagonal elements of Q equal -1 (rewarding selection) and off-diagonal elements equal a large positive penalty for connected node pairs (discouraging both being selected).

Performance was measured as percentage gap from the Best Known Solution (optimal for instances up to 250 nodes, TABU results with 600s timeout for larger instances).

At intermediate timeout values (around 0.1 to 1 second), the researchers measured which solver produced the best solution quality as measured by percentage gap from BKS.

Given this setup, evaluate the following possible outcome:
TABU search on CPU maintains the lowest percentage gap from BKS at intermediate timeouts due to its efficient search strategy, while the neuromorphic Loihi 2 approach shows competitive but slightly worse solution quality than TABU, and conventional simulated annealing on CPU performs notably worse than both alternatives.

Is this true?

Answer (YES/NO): NO